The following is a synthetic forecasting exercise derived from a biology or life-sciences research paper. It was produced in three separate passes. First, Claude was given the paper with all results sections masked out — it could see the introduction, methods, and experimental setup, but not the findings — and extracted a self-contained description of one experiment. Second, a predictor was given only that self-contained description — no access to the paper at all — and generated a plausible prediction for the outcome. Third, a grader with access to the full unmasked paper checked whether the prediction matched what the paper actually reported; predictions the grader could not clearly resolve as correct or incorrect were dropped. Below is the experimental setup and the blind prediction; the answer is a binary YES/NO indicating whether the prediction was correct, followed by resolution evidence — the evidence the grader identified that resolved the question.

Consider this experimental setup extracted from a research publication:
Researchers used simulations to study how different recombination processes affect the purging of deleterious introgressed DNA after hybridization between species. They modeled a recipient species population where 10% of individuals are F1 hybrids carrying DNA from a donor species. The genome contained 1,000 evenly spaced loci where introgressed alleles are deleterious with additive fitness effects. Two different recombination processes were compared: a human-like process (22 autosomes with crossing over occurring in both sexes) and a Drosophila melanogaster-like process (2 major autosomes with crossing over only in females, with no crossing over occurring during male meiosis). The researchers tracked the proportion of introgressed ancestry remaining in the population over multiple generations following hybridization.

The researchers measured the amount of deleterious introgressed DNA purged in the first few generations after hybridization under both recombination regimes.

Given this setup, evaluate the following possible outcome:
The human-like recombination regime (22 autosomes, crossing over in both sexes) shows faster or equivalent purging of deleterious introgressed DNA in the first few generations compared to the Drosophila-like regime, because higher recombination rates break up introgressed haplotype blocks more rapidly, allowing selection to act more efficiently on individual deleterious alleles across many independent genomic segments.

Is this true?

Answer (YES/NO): NO